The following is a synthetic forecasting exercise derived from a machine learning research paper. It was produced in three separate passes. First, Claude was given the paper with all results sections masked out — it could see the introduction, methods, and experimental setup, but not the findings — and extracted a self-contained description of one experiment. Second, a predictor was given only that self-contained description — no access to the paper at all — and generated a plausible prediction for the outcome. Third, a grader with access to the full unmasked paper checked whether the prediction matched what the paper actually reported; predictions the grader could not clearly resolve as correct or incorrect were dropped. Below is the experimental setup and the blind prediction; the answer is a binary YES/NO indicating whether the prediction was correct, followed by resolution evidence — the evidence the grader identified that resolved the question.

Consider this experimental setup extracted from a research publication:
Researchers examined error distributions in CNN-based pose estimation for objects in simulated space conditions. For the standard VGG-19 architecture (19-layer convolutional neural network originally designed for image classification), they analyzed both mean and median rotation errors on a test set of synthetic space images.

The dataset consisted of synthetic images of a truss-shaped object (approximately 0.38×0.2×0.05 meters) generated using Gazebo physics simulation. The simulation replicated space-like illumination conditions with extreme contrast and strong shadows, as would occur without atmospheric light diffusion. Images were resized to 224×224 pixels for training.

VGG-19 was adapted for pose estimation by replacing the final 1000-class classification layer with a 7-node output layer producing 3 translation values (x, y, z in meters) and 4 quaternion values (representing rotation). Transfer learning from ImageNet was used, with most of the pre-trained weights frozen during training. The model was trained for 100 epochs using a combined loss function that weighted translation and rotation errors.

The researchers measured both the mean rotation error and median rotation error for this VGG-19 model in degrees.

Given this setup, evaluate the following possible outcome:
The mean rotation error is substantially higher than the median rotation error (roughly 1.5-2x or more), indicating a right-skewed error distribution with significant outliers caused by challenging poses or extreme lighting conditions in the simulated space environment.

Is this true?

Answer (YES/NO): NO